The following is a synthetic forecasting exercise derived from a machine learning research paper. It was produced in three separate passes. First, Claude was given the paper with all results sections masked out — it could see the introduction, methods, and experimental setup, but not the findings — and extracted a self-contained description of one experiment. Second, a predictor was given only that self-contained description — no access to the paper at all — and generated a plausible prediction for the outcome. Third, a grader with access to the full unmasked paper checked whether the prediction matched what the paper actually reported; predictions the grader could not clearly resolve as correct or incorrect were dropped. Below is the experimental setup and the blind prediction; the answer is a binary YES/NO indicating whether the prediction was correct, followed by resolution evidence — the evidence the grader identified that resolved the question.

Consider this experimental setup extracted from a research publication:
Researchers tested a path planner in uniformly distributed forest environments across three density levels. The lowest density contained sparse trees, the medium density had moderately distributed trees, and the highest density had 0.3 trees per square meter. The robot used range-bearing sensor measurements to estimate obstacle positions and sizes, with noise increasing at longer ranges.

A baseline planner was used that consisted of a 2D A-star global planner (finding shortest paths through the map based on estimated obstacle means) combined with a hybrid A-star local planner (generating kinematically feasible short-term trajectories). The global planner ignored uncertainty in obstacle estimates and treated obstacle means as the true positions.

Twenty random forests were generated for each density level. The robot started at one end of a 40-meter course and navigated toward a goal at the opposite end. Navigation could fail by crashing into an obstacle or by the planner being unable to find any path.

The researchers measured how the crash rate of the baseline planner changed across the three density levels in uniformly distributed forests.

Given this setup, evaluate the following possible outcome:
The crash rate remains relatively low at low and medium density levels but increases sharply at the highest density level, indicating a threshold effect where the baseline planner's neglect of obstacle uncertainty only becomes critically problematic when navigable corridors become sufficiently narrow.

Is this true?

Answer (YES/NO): NO